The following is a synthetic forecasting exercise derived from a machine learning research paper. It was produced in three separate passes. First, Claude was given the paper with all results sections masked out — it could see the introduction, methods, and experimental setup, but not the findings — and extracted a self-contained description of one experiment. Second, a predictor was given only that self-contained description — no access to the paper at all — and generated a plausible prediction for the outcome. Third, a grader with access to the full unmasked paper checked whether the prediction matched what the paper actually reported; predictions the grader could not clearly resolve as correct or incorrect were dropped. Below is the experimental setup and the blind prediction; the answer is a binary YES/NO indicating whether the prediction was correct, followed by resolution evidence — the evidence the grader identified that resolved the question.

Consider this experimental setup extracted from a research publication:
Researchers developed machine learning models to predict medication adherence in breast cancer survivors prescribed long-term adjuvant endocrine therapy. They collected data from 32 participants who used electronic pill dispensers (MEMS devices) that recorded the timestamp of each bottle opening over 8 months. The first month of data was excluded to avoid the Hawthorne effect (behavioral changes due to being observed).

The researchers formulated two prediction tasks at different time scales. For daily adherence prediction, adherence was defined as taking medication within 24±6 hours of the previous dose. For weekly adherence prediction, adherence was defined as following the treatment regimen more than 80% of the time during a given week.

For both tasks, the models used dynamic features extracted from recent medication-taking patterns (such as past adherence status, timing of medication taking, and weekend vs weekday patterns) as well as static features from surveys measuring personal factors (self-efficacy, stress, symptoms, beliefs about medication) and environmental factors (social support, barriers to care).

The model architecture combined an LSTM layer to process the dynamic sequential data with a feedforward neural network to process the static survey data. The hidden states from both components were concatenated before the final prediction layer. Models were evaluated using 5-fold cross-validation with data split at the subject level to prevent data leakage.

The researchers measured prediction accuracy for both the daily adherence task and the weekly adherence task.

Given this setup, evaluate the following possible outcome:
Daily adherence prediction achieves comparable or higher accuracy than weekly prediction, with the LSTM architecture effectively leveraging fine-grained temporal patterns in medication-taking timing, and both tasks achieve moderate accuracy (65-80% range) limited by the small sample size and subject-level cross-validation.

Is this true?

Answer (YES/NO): NO